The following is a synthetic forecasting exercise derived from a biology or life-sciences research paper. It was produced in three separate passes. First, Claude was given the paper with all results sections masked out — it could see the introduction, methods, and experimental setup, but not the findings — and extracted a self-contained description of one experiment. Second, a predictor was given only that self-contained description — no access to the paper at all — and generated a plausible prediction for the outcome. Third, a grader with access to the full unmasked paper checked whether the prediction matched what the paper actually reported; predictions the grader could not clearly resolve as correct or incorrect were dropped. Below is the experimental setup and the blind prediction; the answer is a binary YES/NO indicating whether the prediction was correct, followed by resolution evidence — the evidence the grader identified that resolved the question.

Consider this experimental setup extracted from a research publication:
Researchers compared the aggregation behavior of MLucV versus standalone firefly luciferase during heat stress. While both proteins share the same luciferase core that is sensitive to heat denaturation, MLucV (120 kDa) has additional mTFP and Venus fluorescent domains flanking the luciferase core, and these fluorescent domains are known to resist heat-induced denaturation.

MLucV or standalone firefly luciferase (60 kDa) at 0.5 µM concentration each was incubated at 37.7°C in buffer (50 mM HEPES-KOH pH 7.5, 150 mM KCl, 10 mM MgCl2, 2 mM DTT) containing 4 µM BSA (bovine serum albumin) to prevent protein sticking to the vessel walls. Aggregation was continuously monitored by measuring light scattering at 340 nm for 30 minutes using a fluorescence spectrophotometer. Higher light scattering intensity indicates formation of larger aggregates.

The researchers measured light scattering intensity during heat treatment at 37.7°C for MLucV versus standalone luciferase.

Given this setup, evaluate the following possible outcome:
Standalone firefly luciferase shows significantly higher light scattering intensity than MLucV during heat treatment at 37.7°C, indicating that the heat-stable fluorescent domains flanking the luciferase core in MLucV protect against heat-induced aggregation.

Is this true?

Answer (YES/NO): YES